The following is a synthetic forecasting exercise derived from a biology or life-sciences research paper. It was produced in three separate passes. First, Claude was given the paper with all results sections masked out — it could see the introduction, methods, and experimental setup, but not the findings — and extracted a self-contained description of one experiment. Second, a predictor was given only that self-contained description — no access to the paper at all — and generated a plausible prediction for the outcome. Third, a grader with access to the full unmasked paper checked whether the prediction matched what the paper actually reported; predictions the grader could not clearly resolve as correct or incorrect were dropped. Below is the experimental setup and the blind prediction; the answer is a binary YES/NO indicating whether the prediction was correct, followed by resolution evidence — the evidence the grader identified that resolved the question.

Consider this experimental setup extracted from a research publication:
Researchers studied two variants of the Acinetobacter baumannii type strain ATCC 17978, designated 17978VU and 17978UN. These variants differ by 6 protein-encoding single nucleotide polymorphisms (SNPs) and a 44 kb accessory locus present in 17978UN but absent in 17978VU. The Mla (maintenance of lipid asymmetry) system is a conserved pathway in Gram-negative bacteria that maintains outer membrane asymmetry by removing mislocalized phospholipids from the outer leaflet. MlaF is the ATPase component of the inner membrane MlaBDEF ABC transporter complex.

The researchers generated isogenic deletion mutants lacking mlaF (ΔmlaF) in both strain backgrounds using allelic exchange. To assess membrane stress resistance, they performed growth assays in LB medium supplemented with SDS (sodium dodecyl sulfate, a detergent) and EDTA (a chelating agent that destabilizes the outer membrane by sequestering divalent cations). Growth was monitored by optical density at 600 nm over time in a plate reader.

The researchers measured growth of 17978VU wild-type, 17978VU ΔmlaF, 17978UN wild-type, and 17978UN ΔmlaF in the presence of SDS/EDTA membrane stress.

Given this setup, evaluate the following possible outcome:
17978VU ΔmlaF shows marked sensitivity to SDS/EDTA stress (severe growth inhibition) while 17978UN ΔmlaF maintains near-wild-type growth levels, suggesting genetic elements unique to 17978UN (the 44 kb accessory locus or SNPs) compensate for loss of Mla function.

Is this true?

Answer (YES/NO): NO